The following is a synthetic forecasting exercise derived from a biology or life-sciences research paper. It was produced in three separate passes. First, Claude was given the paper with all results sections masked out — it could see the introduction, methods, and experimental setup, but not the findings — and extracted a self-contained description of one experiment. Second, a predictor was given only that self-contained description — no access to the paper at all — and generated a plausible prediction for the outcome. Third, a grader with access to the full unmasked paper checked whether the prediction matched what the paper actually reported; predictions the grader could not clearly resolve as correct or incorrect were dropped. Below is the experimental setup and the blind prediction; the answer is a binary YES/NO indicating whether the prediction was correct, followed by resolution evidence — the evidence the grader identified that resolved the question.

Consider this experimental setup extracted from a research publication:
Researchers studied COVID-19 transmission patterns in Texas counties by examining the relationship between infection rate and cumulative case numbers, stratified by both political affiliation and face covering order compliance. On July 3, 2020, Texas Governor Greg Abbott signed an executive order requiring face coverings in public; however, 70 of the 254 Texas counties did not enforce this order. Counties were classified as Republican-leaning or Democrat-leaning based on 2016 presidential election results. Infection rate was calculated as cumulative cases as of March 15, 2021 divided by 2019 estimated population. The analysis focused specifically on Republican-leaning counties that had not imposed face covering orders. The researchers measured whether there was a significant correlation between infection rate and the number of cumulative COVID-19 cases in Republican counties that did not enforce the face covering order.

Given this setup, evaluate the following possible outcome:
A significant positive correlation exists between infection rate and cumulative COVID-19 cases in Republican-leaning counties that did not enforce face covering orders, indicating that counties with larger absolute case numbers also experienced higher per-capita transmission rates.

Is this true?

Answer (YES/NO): YES